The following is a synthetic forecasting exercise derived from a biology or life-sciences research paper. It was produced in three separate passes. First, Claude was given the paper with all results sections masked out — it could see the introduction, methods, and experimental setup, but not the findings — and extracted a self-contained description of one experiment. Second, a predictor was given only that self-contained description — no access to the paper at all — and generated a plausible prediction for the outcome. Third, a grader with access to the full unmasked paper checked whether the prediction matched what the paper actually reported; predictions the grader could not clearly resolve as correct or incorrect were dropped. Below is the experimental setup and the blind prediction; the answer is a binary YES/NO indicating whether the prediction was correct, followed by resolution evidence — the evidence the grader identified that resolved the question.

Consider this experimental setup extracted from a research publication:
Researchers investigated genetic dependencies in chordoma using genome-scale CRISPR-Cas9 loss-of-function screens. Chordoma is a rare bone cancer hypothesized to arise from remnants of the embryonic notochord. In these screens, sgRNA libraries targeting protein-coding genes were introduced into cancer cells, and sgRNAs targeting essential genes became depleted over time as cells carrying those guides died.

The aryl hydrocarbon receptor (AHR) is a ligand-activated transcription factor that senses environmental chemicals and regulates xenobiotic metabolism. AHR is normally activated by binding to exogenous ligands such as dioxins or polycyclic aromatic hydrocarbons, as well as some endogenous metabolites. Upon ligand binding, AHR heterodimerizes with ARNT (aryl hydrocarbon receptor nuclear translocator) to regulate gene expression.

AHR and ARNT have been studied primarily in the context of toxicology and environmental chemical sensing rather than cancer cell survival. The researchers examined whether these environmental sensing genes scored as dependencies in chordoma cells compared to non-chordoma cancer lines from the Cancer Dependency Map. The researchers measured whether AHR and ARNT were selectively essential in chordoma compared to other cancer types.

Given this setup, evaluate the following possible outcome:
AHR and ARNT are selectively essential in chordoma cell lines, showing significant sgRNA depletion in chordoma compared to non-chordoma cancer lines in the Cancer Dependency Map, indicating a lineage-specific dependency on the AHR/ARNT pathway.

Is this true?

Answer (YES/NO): YES